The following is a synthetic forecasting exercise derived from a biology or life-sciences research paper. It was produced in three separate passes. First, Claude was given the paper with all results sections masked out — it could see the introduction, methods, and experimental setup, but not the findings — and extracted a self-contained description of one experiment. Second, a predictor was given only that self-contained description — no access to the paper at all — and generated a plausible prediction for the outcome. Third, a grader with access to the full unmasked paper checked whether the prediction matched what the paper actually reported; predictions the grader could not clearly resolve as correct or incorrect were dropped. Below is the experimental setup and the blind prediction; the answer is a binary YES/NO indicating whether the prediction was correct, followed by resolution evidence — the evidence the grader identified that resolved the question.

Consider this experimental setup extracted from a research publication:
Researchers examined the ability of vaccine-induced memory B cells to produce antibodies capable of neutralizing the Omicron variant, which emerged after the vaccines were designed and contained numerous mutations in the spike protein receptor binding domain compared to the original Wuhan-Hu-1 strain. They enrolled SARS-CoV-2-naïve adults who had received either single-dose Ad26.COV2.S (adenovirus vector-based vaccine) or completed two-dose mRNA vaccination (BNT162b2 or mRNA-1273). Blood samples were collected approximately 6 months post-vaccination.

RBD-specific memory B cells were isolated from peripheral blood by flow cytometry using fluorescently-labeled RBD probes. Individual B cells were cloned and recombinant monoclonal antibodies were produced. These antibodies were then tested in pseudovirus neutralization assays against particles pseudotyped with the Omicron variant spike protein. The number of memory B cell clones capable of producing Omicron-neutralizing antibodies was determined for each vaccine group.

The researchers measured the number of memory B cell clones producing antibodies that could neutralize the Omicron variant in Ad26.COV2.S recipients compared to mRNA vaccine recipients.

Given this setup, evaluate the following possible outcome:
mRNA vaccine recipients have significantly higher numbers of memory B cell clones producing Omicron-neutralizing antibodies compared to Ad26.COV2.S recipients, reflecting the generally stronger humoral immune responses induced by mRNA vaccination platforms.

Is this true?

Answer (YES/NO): NO